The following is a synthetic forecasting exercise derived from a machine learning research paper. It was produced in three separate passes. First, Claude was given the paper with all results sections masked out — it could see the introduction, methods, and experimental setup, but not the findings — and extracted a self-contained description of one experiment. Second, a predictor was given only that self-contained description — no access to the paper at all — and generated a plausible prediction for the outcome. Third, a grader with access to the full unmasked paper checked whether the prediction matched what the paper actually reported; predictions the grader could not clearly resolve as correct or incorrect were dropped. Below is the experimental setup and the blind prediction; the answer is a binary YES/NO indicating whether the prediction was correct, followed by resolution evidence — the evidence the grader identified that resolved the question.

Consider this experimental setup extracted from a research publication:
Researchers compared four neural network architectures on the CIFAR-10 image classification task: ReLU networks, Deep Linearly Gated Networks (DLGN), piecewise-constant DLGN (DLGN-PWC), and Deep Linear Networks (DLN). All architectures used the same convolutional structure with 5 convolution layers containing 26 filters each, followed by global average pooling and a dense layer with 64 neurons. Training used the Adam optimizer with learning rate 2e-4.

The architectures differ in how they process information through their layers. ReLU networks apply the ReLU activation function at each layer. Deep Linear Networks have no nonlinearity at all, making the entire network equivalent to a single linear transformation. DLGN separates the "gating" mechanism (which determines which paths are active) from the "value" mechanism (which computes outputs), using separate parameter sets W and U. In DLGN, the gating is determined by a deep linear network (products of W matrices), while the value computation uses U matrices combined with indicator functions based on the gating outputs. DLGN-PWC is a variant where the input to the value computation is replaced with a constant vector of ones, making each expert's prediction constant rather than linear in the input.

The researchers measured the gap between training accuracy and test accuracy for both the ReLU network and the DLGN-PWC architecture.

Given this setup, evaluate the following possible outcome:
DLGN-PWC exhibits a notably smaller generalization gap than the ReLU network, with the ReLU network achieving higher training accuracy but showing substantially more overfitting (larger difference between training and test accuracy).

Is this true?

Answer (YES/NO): YES